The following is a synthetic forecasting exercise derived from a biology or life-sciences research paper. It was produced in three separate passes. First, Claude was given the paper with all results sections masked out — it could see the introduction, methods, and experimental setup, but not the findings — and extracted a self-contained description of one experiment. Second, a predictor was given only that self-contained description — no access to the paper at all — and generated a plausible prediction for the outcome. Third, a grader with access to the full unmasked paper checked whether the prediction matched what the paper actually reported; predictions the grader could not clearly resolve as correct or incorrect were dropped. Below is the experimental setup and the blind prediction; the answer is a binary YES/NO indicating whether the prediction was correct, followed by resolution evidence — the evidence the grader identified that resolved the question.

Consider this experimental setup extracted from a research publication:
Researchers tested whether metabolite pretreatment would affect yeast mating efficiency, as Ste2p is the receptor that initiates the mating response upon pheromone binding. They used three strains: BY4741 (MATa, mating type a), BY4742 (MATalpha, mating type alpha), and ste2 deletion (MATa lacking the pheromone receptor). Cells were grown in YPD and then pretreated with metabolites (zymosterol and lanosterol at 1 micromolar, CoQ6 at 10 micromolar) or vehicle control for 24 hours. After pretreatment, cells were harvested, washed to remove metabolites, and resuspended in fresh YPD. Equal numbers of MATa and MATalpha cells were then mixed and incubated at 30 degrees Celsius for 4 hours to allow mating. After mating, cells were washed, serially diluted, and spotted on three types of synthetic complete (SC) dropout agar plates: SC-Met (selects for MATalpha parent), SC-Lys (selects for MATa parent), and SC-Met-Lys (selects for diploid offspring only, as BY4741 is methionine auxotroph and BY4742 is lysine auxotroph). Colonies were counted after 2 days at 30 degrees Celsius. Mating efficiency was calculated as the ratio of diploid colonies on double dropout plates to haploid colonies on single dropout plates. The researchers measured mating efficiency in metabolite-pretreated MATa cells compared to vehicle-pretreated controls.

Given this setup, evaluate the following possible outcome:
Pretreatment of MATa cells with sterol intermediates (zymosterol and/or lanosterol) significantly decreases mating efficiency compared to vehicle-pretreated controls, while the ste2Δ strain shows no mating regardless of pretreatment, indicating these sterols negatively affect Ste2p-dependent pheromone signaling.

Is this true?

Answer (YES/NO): YES